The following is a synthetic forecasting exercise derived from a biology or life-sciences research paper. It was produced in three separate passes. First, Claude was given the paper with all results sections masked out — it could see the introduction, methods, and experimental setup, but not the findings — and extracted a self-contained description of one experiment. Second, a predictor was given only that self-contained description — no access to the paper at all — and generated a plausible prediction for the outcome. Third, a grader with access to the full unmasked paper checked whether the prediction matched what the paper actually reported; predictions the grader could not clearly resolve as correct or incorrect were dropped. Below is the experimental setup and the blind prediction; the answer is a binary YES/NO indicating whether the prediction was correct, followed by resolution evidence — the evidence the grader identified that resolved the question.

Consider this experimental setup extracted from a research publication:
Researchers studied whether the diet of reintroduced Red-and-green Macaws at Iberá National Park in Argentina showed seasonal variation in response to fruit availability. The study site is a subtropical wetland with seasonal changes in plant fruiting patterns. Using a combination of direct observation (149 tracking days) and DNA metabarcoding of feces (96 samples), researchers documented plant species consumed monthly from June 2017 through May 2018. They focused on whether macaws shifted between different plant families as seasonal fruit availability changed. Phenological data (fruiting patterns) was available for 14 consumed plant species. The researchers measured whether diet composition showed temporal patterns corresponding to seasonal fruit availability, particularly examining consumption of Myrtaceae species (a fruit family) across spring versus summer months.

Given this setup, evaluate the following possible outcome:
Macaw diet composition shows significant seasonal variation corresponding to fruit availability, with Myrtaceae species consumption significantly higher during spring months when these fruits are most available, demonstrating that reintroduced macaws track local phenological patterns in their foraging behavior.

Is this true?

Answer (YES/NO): YES